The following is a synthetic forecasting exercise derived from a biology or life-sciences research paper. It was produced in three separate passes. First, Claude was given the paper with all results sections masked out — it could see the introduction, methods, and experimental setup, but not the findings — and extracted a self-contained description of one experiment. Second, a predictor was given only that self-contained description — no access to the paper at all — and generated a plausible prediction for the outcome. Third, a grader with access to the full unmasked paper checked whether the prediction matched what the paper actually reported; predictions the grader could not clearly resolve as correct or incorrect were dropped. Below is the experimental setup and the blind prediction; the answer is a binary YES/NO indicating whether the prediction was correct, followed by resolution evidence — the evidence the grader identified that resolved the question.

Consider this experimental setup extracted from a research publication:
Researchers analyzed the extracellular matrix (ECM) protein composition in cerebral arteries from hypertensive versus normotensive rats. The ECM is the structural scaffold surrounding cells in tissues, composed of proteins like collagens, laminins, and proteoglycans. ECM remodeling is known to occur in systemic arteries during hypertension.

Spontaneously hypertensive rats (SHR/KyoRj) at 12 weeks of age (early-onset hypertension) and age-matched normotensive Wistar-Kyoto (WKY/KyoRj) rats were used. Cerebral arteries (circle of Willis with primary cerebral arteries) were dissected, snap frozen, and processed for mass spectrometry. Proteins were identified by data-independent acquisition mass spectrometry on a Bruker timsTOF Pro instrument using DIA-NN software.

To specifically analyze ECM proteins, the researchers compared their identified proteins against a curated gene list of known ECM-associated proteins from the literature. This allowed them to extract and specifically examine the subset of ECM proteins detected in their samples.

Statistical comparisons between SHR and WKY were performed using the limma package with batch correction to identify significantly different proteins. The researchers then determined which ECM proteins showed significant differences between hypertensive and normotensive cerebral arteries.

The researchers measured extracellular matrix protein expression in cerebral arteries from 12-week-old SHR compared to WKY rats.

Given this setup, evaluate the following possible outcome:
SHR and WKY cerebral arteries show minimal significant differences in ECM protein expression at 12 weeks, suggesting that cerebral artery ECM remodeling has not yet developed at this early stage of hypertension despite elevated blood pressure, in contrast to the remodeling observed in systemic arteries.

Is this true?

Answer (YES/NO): YES